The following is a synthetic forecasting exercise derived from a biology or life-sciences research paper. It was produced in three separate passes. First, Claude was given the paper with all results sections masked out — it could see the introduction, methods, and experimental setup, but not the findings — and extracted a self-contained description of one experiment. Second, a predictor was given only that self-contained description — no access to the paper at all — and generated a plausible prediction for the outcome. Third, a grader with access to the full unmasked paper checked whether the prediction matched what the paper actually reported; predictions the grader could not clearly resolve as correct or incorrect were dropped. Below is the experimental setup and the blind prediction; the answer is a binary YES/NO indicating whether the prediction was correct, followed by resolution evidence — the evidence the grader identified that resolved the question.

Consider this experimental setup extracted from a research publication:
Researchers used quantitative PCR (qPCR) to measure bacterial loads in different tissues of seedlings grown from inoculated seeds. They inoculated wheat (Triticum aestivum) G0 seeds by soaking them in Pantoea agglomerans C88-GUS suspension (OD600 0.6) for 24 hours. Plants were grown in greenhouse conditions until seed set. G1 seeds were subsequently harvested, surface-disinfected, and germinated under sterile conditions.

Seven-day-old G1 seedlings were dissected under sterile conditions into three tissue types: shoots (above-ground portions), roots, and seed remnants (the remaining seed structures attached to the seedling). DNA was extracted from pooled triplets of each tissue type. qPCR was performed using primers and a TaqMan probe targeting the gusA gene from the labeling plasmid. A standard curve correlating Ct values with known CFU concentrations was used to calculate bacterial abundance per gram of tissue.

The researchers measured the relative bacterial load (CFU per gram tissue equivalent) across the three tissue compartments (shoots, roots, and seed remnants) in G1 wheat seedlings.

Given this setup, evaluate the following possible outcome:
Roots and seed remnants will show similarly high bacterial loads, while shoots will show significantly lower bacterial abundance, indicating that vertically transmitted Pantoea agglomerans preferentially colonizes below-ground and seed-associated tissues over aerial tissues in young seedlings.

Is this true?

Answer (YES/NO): NO